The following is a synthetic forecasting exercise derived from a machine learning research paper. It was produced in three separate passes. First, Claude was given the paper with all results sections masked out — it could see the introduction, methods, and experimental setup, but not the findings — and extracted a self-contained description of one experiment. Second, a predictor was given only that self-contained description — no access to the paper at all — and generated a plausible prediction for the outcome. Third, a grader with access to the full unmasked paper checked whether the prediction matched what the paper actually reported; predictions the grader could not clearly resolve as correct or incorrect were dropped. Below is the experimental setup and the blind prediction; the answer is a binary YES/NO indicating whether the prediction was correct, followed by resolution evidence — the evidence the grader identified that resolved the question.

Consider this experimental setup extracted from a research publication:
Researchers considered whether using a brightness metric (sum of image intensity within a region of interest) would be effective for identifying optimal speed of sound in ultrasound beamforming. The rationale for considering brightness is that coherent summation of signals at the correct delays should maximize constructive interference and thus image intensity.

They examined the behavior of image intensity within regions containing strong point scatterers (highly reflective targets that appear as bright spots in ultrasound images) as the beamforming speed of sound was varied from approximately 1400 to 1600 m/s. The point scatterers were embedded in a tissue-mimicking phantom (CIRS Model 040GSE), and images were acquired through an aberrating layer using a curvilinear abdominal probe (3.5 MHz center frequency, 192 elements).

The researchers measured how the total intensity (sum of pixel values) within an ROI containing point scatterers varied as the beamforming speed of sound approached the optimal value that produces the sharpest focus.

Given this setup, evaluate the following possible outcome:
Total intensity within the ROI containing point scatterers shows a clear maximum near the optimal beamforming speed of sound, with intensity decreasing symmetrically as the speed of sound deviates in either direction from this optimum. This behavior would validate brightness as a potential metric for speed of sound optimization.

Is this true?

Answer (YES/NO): NO